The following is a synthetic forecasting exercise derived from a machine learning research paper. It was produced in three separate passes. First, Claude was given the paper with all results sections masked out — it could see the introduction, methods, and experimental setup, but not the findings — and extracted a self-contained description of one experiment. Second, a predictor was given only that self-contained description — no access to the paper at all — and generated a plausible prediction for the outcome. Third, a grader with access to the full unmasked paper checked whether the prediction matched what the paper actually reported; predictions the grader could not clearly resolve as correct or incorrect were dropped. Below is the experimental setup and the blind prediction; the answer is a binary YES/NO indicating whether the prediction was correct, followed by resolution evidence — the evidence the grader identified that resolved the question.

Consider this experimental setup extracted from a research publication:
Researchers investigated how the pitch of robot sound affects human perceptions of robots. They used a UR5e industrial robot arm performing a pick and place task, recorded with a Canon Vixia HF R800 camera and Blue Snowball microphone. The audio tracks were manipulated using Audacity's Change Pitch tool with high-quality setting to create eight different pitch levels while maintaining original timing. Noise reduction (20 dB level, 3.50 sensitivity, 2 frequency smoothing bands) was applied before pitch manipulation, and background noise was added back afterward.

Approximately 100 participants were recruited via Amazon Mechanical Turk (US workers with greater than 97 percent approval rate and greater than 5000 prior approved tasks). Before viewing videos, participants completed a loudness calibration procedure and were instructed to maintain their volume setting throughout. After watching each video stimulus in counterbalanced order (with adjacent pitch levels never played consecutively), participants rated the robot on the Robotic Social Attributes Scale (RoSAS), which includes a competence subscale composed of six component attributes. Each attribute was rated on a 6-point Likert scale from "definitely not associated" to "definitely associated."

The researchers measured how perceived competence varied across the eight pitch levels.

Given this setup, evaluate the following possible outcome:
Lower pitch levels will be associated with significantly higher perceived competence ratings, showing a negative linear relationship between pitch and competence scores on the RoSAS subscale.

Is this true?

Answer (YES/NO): NO